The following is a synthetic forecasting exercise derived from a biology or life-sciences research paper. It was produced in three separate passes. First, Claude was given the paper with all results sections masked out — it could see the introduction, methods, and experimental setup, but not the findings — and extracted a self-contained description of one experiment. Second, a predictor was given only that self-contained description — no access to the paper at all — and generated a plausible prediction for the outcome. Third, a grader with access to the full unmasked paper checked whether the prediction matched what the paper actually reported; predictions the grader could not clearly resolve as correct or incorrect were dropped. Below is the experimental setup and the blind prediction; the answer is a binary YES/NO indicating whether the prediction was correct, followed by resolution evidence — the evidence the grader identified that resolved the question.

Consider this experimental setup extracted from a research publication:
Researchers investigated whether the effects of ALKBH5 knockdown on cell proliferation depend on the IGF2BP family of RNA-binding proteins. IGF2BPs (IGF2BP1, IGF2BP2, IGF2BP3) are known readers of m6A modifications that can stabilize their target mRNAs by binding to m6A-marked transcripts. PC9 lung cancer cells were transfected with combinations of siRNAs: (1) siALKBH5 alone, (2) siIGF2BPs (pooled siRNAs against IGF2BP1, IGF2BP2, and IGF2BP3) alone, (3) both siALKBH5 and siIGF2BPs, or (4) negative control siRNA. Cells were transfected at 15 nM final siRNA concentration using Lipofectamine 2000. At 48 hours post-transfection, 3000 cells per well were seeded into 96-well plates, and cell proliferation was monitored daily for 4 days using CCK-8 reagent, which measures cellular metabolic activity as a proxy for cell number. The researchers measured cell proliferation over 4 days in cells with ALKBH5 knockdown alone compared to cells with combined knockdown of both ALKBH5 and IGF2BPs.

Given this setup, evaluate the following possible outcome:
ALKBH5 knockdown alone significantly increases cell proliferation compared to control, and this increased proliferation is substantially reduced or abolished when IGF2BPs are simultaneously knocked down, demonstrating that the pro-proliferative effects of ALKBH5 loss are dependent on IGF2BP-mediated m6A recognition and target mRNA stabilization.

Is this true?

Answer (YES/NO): NO